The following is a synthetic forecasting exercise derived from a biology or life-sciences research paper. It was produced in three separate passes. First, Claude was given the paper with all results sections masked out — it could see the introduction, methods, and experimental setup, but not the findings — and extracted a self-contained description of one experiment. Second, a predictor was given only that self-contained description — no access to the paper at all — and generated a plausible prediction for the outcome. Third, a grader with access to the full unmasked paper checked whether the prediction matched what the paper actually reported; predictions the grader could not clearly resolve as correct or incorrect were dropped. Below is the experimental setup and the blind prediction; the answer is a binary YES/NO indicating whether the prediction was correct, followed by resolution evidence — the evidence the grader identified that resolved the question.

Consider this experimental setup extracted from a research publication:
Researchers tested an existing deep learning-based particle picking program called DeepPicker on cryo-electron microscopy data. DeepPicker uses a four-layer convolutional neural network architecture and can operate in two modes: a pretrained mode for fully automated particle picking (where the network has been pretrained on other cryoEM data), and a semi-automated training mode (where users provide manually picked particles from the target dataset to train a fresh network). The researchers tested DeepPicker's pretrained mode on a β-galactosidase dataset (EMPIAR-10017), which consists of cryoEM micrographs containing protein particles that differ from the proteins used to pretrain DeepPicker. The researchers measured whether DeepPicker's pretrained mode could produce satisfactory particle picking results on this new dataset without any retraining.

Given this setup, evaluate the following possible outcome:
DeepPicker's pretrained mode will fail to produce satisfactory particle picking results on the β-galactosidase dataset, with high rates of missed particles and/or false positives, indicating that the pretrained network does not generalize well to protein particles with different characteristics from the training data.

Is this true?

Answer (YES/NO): YES